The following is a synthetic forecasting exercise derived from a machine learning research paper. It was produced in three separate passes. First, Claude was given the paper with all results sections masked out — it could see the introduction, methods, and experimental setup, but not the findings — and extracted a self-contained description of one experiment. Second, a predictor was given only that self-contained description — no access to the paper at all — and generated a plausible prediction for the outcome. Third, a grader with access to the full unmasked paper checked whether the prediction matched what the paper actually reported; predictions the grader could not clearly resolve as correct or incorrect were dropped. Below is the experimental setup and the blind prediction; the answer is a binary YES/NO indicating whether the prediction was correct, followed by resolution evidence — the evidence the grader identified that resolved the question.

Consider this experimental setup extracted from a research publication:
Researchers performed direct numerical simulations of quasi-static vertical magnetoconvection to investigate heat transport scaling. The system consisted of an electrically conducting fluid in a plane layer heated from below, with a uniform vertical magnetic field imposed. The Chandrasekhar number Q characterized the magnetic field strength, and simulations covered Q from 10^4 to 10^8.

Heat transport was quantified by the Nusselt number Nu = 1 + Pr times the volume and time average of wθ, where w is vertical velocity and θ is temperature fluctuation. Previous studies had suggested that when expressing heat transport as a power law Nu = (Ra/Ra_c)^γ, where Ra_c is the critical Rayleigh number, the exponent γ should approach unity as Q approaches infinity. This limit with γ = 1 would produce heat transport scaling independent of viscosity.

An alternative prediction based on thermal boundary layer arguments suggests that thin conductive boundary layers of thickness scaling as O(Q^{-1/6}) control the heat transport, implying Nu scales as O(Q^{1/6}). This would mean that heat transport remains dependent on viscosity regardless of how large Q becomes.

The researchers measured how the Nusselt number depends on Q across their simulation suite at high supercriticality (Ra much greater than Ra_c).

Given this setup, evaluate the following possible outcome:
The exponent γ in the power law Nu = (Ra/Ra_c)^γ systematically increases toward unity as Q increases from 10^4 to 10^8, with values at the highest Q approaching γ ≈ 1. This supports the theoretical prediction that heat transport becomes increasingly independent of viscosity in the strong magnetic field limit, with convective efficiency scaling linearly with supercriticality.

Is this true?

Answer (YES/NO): NO